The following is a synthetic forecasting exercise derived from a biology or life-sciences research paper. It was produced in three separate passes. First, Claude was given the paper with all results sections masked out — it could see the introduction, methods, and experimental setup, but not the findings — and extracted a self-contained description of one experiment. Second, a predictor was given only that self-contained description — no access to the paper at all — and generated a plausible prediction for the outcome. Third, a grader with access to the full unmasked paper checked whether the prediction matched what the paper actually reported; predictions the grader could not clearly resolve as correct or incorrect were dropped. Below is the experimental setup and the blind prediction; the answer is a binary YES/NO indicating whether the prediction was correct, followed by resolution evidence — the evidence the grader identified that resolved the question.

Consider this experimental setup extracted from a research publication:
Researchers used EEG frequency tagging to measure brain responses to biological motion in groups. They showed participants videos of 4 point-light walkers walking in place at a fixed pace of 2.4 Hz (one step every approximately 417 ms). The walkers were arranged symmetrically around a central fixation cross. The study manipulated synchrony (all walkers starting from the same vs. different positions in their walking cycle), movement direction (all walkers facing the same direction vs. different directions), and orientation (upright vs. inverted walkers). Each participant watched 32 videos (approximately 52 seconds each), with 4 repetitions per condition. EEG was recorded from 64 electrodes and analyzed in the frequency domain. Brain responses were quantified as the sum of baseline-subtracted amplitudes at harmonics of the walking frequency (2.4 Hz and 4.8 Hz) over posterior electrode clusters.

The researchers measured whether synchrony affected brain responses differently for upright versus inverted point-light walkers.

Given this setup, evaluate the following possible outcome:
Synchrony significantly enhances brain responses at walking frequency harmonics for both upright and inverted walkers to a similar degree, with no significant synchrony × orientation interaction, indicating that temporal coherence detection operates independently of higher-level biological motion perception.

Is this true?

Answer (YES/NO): NO